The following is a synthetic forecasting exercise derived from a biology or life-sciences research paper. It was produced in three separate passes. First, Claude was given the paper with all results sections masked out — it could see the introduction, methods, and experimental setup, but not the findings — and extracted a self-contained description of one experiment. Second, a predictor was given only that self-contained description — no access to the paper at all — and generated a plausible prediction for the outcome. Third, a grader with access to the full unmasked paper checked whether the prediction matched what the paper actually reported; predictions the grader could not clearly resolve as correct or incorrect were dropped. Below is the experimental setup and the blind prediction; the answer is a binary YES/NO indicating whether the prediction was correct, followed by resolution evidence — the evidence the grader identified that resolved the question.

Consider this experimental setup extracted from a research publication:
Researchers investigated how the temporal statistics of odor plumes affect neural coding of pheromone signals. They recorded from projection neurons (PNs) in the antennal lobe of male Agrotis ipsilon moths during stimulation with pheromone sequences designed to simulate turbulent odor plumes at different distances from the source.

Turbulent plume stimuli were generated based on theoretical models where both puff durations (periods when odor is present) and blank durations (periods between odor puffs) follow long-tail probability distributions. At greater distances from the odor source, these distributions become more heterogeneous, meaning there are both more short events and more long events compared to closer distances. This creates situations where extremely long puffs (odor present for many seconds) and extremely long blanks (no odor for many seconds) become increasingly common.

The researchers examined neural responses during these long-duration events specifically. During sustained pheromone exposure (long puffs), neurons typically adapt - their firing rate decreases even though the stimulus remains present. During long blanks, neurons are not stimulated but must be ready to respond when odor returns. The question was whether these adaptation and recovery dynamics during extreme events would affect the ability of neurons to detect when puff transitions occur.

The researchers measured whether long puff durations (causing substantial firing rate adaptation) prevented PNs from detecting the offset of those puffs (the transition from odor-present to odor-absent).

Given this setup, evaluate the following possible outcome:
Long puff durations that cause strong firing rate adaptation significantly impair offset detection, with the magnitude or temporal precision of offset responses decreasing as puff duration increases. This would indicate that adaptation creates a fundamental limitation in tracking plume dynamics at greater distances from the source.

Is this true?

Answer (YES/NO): NO